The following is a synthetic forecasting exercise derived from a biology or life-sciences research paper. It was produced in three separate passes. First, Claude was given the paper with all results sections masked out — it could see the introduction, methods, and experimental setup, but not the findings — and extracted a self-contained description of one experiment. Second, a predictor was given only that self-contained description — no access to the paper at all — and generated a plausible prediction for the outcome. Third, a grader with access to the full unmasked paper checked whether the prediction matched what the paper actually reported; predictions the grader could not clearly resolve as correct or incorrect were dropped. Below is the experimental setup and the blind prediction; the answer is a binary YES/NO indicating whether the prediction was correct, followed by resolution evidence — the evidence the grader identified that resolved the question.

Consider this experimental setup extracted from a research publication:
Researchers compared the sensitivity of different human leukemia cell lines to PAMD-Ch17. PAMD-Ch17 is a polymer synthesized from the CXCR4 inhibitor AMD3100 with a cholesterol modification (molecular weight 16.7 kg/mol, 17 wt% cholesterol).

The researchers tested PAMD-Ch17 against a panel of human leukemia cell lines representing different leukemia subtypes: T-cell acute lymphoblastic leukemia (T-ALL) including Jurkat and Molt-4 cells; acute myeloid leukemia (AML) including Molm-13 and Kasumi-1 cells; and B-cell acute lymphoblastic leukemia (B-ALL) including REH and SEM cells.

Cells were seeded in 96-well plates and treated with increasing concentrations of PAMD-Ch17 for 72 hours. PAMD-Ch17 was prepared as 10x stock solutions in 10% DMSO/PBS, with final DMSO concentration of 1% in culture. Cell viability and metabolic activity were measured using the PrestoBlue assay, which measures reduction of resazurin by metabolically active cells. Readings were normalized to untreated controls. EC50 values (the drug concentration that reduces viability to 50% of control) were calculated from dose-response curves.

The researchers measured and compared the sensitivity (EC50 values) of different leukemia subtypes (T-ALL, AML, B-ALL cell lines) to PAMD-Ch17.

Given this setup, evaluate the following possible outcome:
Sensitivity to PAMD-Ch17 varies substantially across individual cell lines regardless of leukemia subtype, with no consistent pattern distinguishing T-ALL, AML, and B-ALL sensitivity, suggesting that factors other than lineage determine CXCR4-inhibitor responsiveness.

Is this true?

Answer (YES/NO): NO